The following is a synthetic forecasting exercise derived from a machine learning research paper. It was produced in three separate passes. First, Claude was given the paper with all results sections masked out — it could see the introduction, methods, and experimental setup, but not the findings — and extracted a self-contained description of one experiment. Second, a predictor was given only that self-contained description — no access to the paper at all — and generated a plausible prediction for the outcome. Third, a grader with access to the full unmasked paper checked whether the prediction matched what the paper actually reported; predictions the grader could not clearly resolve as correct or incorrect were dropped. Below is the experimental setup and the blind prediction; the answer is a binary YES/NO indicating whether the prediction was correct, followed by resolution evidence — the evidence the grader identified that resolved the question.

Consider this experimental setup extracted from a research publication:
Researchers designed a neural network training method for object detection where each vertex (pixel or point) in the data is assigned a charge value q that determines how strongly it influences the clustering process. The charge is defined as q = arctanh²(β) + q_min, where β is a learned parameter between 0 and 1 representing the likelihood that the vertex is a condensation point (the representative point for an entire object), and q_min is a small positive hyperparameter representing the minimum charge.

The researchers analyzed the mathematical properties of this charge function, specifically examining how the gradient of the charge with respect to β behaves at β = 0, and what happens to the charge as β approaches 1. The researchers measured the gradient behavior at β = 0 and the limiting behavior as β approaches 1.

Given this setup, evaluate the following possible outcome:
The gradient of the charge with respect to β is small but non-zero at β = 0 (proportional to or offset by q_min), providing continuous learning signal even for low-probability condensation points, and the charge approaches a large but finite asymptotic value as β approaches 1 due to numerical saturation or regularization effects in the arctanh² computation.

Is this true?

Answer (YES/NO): NO